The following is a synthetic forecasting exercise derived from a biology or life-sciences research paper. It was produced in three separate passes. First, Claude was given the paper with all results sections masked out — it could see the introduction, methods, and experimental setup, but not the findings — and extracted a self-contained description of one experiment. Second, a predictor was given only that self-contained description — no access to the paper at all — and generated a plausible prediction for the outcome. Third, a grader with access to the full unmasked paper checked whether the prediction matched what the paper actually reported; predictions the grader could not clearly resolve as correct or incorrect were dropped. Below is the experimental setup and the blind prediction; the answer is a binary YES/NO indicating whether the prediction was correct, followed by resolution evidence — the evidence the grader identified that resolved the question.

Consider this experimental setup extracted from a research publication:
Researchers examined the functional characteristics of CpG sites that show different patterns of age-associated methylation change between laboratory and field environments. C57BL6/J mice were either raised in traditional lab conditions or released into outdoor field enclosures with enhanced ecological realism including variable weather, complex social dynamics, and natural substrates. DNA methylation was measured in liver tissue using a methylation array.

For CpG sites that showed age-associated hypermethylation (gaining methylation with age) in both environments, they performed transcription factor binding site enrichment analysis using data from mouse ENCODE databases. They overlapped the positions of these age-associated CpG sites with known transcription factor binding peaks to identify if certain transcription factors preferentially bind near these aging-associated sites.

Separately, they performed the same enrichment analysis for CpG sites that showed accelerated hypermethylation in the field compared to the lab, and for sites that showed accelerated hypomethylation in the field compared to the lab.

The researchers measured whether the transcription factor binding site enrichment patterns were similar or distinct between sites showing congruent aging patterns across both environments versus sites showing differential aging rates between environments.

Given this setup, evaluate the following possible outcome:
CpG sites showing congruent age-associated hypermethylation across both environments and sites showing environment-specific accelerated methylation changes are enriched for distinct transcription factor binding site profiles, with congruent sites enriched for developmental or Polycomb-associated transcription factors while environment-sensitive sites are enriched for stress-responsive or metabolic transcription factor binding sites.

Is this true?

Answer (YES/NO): NO